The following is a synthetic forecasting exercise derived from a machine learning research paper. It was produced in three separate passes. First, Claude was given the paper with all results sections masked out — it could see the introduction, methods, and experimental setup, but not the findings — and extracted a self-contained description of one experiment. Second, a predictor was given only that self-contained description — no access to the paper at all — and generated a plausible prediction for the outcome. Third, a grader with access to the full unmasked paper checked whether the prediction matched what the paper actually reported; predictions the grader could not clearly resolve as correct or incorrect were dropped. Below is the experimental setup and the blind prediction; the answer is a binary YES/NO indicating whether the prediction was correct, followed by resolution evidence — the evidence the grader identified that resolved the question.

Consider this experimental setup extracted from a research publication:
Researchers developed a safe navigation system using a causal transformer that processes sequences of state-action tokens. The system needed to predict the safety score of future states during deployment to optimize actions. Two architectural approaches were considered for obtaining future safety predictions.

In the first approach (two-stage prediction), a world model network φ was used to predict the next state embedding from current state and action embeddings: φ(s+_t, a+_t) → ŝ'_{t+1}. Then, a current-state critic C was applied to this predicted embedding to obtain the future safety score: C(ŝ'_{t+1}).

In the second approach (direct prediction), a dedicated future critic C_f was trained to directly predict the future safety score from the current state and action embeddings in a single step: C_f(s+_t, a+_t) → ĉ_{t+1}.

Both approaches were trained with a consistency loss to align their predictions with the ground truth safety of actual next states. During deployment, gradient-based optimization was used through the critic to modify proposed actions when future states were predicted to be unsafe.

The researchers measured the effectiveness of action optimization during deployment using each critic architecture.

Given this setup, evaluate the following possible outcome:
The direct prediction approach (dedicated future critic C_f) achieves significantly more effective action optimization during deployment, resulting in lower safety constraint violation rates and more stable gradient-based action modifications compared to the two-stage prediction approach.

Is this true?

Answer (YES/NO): NO